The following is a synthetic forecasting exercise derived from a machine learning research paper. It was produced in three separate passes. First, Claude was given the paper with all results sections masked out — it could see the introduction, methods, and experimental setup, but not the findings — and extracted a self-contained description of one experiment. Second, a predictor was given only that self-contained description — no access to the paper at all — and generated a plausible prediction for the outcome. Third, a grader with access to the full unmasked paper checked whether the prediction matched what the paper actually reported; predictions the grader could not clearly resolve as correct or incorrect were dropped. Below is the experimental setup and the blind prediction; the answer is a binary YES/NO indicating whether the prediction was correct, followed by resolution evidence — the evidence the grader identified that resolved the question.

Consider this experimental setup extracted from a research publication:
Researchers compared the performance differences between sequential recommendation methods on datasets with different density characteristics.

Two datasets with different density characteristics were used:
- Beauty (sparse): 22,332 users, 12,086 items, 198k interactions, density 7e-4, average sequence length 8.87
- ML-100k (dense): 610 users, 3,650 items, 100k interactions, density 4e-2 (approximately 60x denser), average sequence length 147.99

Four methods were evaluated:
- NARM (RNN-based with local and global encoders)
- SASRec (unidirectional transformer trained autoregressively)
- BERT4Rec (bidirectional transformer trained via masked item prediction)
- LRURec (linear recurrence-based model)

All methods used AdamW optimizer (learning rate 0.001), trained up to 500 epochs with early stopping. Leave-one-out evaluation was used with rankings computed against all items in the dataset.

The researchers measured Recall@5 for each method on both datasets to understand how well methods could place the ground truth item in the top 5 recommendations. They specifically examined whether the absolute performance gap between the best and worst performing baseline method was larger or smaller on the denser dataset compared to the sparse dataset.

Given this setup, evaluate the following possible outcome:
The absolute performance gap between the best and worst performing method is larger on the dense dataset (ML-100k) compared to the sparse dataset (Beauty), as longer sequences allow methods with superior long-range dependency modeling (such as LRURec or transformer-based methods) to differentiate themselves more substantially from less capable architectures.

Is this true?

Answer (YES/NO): YES